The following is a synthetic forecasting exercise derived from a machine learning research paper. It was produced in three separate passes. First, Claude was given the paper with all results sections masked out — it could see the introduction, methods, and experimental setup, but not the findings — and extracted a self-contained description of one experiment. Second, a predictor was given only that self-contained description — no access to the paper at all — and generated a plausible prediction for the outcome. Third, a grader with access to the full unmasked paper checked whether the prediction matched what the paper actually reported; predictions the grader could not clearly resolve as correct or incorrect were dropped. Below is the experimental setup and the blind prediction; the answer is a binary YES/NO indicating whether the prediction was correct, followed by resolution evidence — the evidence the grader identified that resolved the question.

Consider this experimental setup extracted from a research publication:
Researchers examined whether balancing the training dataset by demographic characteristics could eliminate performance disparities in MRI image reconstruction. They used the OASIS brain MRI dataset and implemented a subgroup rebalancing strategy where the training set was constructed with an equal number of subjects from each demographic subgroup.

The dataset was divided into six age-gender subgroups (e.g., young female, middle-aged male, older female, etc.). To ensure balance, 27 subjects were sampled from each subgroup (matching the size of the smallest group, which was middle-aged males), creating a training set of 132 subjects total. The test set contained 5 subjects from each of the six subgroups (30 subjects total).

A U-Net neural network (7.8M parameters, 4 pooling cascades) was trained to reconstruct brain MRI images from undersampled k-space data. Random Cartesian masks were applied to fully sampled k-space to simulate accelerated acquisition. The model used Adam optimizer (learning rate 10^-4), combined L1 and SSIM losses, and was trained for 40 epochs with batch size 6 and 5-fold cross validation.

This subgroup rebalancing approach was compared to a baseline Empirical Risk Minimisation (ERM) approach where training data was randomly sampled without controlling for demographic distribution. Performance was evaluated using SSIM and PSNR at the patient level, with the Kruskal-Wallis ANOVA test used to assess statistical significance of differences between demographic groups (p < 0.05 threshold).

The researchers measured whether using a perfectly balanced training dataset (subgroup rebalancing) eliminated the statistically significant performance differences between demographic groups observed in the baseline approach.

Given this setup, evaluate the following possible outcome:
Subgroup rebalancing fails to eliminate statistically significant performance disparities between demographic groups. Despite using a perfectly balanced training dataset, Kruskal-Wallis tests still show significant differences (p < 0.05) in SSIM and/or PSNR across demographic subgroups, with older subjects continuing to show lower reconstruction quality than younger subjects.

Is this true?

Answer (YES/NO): YES